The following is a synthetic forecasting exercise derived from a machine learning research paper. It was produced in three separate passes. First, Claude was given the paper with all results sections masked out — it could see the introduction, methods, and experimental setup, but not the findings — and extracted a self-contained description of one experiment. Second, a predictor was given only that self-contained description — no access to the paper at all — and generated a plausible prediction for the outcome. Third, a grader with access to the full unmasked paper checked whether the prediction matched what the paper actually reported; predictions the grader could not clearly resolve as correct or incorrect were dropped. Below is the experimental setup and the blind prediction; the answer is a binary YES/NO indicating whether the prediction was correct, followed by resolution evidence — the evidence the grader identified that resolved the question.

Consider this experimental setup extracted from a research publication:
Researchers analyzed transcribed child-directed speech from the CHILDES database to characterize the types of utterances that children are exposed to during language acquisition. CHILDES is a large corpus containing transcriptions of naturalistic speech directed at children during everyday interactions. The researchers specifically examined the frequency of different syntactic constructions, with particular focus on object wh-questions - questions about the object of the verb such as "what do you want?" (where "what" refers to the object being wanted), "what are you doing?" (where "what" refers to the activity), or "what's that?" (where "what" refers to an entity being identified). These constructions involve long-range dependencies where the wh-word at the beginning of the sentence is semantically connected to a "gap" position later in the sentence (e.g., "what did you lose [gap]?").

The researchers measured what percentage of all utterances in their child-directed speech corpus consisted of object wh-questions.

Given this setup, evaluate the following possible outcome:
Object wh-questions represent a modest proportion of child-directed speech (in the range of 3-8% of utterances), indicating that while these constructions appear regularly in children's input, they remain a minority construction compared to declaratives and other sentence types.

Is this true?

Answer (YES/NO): NO